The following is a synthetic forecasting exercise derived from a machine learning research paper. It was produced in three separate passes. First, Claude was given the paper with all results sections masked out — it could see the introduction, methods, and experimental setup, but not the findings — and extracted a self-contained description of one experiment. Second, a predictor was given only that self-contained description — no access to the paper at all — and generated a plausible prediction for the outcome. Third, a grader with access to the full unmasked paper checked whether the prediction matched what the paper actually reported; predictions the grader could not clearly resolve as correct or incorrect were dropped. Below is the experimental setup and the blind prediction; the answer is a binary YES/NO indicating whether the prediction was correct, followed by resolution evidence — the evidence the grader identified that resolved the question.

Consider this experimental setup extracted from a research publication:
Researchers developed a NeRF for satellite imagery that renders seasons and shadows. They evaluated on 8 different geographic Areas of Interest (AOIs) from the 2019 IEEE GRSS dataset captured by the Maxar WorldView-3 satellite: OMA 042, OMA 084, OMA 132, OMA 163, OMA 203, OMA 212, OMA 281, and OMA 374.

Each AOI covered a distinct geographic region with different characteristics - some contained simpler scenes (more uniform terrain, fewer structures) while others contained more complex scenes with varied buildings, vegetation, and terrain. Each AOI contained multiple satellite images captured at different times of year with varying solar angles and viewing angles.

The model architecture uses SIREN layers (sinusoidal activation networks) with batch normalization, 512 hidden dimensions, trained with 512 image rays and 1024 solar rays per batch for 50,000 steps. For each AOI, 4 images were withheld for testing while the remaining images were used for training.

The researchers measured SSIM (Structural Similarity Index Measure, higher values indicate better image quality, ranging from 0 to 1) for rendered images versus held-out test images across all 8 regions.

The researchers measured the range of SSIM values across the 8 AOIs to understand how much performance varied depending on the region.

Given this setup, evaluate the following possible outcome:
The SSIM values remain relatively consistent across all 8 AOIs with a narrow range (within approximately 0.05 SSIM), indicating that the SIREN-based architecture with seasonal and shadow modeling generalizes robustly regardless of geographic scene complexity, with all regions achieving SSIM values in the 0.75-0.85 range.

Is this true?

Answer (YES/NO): NO